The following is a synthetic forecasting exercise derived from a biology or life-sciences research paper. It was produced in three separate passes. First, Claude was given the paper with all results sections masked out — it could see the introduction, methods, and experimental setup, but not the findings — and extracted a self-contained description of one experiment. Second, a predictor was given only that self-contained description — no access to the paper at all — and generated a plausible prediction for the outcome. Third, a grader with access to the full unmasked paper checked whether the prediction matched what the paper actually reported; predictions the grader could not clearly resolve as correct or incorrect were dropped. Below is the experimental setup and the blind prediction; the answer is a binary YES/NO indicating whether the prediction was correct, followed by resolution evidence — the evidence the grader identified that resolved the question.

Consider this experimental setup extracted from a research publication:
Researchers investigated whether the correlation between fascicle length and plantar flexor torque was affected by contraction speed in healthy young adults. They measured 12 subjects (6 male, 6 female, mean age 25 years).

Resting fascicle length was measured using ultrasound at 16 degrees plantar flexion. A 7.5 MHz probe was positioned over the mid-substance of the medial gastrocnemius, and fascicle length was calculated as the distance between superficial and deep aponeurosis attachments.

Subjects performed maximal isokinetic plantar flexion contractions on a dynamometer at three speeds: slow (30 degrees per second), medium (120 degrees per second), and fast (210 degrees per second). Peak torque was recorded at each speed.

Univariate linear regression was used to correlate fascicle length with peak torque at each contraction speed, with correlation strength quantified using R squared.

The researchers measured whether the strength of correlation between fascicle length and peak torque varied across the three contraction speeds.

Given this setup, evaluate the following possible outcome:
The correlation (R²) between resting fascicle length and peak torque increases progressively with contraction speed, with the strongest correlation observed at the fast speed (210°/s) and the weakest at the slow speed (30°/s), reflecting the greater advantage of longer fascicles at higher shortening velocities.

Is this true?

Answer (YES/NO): NO